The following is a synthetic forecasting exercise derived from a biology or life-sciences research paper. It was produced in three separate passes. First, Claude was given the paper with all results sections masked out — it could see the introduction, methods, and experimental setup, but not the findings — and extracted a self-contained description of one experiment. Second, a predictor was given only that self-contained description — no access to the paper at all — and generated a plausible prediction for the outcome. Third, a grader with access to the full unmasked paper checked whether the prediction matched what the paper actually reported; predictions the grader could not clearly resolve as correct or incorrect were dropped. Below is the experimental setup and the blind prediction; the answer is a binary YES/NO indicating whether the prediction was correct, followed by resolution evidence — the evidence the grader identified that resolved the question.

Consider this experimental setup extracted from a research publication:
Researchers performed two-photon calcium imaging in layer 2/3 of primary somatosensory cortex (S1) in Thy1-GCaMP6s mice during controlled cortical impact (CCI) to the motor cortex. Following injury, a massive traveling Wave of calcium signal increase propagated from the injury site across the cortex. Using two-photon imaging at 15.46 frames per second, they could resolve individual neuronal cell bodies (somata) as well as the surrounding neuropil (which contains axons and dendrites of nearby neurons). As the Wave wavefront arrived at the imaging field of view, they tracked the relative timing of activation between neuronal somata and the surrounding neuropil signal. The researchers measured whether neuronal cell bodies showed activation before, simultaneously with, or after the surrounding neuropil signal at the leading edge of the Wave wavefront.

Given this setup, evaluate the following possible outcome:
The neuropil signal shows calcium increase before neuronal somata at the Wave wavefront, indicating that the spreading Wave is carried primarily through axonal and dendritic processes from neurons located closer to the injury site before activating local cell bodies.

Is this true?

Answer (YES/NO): NO